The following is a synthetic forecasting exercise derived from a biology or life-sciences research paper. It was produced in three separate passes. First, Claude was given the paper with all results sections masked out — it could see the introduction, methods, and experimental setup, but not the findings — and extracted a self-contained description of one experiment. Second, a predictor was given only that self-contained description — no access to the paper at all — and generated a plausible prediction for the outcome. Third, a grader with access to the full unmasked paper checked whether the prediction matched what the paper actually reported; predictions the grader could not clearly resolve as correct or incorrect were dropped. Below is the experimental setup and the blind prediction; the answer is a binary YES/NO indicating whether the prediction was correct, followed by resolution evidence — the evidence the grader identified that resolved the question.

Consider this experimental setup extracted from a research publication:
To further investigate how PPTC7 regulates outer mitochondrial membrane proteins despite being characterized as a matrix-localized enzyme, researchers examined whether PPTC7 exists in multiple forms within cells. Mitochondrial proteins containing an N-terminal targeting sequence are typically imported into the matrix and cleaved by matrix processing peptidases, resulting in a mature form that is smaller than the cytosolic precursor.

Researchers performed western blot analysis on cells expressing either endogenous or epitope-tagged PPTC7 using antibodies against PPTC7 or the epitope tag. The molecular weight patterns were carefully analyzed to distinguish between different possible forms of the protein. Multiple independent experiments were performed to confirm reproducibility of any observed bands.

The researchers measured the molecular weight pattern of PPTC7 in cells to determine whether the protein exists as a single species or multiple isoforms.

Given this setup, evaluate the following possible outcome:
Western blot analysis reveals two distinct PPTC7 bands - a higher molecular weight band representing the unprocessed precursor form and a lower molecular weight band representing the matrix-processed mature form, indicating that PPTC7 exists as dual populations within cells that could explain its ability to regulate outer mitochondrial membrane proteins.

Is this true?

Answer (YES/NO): YES